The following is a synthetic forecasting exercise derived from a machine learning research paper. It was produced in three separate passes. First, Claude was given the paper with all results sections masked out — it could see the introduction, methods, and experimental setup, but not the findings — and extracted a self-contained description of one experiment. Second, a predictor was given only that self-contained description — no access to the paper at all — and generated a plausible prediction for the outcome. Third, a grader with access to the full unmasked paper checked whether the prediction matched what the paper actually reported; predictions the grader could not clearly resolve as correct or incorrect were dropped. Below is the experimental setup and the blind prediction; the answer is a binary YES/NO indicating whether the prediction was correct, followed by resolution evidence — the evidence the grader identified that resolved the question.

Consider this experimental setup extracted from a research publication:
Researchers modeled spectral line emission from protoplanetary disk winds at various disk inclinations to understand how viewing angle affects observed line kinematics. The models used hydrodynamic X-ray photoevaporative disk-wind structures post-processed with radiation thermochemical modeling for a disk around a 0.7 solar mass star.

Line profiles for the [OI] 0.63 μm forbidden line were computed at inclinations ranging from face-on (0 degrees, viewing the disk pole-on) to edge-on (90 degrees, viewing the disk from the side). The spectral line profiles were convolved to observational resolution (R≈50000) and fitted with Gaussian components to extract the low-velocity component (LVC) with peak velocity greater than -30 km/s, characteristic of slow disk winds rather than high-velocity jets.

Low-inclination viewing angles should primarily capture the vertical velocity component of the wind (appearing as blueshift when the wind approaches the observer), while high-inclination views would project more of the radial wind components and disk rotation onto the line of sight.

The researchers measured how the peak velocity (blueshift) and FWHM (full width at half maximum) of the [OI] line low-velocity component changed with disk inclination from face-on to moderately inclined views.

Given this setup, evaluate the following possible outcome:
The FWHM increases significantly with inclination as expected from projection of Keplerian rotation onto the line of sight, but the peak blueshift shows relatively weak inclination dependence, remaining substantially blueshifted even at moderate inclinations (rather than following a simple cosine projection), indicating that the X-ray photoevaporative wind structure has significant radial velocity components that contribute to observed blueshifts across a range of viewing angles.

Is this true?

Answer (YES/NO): NO